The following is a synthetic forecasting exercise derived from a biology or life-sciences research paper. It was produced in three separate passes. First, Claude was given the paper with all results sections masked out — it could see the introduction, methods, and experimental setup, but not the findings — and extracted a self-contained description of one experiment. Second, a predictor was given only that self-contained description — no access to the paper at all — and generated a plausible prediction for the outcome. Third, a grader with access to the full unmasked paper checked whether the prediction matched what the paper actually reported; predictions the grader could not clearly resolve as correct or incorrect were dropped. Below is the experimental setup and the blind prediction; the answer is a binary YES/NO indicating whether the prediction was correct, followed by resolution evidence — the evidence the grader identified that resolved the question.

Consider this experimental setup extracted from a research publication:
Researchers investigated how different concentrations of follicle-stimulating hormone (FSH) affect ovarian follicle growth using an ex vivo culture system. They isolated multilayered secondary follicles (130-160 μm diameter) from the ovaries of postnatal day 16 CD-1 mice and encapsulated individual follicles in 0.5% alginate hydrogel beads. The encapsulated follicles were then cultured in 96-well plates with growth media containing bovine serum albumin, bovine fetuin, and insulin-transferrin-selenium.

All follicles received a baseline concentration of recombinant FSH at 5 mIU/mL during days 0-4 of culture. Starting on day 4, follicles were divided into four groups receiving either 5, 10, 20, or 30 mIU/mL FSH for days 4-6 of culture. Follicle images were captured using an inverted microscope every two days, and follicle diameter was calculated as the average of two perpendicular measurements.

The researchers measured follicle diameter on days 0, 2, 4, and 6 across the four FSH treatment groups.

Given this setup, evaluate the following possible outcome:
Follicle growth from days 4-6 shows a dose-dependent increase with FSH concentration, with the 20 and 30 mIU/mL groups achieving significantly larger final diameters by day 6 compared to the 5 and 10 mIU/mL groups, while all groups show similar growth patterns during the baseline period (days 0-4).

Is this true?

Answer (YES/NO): NO